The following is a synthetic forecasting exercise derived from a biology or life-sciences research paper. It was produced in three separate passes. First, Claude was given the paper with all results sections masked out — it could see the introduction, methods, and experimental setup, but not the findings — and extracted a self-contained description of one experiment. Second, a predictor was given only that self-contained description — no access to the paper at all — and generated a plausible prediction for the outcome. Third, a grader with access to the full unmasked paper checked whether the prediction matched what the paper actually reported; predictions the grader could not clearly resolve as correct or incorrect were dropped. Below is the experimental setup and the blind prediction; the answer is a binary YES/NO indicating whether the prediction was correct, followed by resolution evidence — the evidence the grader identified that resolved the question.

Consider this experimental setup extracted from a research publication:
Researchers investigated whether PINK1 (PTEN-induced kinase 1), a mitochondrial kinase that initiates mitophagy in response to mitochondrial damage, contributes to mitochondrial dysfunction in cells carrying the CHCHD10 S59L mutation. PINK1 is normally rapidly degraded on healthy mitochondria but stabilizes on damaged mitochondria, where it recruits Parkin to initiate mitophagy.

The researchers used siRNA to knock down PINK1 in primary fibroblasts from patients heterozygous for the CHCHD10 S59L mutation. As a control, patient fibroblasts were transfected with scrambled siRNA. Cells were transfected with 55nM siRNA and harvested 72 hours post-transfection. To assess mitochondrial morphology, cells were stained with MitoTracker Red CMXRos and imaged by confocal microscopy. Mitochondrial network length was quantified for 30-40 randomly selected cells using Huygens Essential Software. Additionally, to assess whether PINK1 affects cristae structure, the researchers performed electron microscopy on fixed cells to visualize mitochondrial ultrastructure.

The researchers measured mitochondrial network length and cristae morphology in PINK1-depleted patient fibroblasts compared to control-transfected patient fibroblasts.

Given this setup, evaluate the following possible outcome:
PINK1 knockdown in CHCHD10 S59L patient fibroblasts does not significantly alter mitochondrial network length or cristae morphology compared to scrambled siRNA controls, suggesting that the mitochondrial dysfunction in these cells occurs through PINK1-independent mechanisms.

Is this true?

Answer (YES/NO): NO